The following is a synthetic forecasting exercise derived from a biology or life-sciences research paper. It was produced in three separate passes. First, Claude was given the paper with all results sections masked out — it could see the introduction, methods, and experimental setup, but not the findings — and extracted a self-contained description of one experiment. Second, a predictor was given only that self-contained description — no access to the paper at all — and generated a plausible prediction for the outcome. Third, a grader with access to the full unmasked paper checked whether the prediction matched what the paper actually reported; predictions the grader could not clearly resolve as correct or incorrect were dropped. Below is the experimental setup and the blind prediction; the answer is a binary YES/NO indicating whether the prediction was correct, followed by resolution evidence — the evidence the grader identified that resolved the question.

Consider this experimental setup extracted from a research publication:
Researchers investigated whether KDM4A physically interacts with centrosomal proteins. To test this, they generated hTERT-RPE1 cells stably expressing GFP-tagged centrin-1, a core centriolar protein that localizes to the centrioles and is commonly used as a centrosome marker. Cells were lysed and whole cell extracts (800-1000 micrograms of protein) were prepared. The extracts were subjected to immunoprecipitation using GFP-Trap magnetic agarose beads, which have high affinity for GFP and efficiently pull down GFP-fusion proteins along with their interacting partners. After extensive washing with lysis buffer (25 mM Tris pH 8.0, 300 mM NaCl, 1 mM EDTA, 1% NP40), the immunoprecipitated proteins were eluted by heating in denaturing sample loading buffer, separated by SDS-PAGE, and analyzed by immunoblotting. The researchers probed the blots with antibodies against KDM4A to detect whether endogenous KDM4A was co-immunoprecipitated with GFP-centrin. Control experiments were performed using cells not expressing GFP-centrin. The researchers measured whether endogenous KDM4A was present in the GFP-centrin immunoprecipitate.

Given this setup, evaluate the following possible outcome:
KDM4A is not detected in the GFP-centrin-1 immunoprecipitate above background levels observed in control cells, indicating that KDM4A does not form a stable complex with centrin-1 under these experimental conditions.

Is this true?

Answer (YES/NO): NO